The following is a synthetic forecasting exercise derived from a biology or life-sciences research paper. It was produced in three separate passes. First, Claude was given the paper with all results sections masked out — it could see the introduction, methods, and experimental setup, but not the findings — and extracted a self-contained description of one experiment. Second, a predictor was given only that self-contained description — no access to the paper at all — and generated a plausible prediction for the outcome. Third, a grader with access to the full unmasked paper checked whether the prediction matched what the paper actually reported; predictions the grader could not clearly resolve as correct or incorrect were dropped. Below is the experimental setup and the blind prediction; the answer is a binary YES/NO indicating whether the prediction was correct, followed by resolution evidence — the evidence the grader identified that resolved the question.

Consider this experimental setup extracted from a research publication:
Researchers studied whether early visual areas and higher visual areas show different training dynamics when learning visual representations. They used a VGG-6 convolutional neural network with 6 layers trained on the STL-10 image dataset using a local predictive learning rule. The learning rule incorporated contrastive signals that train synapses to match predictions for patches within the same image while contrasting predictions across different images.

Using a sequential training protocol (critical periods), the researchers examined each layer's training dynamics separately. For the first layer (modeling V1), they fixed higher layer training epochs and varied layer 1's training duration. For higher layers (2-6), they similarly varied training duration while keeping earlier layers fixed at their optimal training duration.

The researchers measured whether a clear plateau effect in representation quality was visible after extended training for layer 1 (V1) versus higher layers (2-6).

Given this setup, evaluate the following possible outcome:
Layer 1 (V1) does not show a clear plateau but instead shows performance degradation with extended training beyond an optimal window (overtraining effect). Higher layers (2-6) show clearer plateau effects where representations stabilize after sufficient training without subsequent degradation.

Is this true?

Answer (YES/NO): NO